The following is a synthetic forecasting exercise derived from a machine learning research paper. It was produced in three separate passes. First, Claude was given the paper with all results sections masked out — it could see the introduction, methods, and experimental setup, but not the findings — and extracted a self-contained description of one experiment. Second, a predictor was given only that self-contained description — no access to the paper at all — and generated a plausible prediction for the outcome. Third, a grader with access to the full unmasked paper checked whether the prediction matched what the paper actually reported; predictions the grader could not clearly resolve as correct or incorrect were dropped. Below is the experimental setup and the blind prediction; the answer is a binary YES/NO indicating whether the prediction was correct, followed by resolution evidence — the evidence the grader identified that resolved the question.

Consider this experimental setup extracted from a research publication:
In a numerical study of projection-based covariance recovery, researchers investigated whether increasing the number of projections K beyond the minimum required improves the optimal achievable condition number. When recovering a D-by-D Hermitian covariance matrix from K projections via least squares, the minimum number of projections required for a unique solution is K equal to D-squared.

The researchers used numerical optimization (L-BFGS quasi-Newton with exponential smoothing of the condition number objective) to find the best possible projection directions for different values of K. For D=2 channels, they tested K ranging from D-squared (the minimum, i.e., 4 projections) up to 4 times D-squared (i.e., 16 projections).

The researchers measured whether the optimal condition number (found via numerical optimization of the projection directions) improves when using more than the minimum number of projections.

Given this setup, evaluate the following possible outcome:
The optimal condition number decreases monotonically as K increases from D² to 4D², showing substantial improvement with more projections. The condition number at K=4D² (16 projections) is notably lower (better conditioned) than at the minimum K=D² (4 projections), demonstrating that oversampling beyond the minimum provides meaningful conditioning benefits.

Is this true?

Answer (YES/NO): NO